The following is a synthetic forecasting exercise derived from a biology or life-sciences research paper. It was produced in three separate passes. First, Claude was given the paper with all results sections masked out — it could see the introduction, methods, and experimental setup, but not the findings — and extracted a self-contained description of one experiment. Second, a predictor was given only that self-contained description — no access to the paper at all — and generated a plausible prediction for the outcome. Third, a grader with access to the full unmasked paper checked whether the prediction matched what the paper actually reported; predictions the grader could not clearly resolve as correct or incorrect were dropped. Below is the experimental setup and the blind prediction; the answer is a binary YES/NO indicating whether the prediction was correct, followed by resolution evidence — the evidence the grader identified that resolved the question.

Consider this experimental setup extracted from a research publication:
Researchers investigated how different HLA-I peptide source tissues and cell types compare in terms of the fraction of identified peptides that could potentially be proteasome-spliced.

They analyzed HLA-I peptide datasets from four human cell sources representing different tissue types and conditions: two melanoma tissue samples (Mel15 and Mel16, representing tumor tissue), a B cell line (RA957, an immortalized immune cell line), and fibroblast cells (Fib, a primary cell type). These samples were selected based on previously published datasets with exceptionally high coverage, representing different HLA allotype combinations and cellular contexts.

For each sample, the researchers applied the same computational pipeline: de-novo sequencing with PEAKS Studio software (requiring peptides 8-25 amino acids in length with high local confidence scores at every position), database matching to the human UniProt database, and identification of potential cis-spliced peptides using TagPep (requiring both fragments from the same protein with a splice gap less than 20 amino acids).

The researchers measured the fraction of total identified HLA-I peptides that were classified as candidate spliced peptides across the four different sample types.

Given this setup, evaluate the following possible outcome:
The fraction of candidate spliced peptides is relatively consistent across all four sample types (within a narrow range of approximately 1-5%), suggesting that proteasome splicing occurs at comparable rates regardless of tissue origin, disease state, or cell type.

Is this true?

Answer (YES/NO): YES